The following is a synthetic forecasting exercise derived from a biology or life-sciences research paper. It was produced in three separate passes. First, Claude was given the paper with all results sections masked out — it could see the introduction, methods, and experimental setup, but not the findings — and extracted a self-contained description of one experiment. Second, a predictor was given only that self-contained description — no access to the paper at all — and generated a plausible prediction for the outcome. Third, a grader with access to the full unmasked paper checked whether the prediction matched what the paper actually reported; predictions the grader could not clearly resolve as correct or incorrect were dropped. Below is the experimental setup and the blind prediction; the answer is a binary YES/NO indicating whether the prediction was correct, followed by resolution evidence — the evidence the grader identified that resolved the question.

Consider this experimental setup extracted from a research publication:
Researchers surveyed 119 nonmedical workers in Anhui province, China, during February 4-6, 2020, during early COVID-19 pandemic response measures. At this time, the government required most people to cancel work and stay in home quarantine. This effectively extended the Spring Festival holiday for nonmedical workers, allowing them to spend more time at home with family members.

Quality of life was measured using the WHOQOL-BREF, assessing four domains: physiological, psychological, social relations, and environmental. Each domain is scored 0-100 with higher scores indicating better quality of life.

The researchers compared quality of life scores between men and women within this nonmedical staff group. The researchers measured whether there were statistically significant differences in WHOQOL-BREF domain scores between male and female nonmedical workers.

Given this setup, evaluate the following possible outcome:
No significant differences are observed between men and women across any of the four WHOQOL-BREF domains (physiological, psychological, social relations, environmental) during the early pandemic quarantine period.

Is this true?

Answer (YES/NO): YES